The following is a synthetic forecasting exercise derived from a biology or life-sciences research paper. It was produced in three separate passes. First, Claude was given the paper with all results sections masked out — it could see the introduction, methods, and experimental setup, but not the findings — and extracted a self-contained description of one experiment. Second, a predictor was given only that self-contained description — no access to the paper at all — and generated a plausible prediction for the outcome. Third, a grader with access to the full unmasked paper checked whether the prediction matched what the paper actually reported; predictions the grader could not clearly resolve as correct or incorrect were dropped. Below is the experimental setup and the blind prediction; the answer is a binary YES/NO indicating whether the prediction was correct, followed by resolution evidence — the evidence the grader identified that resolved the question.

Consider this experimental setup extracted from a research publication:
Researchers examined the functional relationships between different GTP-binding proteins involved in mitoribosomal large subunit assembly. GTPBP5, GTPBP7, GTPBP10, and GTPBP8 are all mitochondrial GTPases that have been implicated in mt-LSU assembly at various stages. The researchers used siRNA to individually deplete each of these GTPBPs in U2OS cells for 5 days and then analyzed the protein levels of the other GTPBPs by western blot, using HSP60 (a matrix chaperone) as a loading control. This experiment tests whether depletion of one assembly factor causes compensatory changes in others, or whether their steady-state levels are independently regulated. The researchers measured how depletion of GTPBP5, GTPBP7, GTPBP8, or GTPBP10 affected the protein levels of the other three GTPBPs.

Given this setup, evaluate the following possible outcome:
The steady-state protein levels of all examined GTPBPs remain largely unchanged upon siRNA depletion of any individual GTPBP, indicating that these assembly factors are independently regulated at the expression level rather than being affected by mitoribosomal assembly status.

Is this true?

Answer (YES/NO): NO